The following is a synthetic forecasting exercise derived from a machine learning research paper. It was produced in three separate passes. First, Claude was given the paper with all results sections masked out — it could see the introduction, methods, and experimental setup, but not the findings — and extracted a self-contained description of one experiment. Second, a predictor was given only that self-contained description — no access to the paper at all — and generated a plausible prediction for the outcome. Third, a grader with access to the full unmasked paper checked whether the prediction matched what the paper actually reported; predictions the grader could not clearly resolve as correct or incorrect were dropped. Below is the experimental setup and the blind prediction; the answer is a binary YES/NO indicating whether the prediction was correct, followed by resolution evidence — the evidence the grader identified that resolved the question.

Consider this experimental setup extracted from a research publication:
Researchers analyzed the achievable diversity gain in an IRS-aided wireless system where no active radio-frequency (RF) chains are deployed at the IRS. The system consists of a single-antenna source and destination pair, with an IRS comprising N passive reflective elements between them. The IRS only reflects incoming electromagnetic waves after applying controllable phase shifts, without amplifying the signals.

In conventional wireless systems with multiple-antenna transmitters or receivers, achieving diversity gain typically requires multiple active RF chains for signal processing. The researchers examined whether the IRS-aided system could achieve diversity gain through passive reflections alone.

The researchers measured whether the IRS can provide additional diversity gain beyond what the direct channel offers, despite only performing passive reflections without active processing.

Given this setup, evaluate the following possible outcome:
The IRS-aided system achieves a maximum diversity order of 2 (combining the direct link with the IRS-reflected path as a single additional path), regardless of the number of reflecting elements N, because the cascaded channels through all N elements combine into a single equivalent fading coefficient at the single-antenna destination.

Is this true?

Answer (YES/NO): NO